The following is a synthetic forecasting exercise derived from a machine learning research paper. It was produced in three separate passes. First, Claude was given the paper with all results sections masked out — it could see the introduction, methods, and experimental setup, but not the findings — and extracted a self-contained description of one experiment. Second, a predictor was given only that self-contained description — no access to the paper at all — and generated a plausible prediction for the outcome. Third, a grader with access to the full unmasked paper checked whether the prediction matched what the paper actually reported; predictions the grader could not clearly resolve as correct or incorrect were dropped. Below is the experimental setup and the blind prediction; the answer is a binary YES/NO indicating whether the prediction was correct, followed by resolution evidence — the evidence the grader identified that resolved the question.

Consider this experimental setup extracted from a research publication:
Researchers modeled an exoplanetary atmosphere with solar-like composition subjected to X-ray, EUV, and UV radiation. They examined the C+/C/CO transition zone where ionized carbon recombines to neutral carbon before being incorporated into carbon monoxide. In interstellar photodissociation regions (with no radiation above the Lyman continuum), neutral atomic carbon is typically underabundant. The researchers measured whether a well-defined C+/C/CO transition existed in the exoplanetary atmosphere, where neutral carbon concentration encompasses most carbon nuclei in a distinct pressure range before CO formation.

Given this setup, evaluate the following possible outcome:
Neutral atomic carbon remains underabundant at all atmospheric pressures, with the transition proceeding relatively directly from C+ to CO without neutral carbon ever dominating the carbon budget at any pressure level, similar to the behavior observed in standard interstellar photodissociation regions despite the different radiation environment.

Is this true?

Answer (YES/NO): NO